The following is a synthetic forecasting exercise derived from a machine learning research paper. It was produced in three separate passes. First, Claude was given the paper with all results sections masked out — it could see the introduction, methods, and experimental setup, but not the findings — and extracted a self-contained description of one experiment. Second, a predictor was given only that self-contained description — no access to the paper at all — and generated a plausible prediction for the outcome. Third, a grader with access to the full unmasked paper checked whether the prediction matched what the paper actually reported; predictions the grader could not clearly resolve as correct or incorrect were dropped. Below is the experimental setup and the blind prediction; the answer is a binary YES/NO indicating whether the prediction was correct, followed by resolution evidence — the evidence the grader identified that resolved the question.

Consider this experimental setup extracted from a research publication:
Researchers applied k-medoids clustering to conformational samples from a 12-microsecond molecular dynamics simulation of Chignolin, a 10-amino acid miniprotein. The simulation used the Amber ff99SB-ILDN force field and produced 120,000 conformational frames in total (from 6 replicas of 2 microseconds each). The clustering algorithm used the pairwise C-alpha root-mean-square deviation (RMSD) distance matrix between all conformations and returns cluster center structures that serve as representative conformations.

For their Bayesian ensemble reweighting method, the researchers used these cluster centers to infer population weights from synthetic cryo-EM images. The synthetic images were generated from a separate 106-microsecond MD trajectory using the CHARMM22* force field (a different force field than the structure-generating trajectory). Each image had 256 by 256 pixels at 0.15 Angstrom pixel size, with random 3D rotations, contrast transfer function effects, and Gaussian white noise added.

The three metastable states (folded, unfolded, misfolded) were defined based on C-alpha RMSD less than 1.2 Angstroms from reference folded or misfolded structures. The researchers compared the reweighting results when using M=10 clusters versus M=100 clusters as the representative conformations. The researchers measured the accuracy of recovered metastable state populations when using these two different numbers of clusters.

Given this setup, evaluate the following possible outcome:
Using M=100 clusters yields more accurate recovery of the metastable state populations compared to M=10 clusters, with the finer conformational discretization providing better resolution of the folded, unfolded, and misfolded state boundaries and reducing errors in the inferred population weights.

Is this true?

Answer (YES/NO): NO